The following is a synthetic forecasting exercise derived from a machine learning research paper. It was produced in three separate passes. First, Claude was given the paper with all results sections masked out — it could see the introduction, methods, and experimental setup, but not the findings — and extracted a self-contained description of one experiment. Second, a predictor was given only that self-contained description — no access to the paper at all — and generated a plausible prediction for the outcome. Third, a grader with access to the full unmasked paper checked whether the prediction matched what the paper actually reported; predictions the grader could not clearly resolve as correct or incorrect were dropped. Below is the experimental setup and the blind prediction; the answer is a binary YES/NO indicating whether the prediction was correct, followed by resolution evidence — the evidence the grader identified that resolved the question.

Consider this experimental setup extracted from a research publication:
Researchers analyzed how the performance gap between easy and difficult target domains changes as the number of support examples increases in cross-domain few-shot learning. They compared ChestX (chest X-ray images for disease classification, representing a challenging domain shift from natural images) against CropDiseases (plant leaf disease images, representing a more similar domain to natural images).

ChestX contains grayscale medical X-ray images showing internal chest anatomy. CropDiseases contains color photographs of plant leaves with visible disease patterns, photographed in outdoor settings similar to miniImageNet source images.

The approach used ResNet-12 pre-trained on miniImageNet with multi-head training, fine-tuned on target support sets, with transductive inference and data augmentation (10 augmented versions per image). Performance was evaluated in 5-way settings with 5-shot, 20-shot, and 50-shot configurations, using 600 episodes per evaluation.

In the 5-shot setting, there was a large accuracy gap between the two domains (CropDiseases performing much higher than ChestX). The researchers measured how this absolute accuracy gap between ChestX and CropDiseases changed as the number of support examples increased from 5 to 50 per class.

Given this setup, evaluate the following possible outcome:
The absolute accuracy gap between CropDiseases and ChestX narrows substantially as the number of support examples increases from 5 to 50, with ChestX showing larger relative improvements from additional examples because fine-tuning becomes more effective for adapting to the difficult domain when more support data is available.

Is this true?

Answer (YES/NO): YES